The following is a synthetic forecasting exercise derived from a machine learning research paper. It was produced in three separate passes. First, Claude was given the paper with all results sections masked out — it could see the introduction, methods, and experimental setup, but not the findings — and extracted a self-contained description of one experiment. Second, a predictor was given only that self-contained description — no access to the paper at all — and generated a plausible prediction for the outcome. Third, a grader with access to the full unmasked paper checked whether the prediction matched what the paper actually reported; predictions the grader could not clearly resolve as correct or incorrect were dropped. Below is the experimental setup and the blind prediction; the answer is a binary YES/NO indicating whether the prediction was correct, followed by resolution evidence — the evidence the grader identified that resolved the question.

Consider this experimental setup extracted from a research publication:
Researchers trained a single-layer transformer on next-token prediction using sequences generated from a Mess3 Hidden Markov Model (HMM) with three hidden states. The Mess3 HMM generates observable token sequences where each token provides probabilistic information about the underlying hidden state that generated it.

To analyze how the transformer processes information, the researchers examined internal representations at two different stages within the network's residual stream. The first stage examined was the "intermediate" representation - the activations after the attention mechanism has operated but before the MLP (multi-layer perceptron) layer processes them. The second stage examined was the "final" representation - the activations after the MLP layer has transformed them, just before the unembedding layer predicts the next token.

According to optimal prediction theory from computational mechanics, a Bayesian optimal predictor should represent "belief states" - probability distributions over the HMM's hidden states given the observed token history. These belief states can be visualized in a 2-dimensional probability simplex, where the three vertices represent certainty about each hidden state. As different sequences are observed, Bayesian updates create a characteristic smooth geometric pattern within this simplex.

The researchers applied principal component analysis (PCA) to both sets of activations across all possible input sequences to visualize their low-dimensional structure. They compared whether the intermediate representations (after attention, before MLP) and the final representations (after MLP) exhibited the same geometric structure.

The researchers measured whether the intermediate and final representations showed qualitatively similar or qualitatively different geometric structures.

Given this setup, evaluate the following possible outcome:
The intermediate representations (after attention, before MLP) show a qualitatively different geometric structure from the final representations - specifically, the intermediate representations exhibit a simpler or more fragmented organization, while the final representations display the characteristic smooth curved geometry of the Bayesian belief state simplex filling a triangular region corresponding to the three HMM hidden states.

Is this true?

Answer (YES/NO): NO